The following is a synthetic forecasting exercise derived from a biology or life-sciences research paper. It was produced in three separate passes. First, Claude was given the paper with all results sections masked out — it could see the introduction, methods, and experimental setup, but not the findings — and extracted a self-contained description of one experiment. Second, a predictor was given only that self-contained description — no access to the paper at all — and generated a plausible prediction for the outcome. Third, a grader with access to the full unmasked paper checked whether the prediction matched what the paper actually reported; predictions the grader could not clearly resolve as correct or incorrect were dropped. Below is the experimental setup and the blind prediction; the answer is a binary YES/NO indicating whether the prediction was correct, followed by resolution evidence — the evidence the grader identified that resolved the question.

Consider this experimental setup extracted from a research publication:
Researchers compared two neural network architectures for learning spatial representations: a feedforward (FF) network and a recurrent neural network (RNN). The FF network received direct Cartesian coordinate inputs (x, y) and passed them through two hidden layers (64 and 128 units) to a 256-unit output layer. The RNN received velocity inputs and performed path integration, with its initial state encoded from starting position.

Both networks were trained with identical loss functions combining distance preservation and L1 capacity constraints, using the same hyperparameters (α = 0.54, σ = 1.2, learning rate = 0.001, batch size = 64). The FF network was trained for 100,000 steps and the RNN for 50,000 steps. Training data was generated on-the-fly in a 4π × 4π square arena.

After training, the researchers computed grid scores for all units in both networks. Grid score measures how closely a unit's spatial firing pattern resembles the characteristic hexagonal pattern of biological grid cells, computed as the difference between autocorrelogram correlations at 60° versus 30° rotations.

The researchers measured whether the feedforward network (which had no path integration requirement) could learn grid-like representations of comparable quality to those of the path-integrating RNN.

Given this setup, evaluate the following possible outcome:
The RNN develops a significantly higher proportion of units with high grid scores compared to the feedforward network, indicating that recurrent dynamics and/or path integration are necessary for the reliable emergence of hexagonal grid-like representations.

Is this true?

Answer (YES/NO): NO